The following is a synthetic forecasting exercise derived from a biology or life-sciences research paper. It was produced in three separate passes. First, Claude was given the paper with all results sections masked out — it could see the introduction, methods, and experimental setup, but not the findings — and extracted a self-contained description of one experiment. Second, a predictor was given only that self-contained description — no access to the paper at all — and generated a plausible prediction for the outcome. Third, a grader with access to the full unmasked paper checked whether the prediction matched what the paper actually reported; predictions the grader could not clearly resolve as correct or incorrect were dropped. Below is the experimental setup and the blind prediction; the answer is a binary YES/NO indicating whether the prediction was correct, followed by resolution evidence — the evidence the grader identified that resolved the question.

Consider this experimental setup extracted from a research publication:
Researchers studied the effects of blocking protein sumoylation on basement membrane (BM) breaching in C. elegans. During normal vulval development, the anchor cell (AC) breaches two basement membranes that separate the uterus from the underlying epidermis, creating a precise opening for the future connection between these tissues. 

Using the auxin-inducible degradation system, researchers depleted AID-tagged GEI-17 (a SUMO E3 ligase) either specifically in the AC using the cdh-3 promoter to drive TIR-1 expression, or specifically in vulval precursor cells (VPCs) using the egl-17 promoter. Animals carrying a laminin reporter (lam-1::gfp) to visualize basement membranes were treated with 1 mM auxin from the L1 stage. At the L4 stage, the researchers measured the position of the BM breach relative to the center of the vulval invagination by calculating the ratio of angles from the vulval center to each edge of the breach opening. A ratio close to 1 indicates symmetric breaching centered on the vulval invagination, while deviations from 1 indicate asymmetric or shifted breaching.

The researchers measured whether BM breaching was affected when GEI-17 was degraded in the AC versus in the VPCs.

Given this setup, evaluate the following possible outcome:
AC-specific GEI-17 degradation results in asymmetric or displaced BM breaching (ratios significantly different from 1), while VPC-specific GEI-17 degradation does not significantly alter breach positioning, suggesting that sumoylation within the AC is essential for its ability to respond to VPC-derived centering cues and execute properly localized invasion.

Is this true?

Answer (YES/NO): NO